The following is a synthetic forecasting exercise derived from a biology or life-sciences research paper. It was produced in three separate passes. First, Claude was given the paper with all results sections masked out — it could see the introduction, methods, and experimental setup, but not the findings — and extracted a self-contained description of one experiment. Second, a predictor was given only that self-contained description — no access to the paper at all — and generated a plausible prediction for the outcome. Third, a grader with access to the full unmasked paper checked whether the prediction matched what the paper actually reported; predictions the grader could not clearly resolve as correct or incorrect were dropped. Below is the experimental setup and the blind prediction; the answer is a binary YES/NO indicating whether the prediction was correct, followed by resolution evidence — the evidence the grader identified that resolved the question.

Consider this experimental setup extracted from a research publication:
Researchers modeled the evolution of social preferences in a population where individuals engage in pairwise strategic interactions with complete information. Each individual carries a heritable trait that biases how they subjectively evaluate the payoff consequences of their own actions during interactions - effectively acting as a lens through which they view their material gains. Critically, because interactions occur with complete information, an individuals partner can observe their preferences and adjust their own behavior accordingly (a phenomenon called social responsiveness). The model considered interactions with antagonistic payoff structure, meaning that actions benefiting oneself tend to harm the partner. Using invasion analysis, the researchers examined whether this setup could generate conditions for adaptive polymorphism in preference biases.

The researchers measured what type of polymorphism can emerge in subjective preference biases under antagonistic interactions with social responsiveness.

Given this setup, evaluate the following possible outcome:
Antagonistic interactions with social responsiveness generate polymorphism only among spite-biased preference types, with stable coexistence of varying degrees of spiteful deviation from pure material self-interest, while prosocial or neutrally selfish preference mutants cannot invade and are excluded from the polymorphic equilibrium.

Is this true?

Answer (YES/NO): NO